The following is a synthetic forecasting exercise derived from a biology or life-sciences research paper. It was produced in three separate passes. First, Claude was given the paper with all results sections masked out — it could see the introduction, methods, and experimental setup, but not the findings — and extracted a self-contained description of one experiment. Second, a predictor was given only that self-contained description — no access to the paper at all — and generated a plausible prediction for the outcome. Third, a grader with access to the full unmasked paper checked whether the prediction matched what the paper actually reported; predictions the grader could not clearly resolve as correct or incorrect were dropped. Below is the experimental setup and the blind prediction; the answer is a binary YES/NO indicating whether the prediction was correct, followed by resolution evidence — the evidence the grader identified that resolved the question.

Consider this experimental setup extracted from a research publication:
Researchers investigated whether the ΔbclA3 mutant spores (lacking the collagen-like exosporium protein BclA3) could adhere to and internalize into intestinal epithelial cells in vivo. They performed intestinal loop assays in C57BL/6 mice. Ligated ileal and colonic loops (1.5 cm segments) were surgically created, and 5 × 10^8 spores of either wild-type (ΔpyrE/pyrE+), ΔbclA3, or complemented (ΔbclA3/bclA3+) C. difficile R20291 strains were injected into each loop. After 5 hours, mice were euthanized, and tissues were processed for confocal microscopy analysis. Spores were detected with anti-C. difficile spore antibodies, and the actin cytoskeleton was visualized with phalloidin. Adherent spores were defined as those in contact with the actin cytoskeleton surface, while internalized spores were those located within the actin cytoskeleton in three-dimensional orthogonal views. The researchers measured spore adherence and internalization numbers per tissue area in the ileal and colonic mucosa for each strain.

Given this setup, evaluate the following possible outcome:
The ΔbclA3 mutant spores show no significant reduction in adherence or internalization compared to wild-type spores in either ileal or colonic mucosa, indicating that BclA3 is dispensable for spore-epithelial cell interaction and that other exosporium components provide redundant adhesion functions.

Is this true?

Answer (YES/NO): NO